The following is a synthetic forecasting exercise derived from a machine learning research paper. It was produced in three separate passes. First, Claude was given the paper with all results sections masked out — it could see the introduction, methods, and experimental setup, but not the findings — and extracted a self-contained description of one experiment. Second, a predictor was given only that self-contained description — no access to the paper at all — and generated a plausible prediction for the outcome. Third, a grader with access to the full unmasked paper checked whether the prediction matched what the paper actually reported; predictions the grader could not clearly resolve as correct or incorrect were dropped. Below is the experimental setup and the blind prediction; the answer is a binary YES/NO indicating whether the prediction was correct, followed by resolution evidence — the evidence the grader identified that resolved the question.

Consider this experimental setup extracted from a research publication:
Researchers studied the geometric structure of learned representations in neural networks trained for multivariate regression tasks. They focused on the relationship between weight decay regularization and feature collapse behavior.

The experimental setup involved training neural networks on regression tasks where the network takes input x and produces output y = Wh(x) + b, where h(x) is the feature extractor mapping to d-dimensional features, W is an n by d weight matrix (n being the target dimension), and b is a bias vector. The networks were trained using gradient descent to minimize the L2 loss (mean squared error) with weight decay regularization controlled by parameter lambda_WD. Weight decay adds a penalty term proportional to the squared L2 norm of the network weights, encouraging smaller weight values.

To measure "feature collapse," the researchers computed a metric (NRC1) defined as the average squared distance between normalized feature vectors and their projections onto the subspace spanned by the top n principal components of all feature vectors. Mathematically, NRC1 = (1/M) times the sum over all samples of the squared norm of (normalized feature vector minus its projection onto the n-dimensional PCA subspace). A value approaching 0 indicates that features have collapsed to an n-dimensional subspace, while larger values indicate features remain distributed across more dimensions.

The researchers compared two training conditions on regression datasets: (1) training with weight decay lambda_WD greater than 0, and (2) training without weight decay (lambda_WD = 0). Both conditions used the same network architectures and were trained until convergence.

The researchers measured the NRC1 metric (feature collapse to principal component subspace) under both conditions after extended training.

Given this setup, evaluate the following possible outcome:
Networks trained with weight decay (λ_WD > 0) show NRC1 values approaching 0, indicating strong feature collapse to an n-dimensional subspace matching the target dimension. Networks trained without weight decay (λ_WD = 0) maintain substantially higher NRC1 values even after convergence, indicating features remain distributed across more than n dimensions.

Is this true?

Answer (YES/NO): YES